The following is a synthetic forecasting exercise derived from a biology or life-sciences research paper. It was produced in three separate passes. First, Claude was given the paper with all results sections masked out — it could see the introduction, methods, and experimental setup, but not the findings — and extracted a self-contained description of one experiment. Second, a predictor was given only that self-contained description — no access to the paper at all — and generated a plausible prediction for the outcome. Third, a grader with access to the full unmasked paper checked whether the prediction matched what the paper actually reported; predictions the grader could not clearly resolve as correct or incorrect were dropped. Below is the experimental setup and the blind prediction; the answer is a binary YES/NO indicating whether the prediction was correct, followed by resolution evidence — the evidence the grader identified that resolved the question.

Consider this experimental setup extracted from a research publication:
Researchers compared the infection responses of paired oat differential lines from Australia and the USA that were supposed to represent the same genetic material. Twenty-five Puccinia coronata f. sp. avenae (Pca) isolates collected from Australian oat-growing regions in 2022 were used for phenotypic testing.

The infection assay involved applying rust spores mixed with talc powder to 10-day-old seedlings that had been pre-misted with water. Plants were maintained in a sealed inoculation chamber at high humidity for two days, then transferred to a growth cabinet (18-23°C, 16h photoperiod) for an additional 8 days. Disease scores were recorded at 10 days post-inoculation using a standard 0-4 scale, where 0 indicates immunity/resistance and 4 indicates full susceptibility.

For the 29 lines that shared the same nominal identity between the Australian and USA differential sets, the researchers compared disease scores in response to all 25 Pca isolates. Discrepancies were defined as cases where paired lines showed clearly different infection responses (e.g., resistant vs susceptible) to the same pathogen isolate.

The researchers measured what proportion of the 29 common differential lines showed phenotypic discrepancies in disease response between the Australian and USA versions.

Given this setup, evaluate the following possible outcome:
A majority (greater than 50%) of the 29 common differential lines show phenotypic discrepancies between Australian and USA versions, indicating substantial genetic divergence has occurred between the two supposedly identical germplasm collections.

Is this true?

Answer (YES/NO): YES